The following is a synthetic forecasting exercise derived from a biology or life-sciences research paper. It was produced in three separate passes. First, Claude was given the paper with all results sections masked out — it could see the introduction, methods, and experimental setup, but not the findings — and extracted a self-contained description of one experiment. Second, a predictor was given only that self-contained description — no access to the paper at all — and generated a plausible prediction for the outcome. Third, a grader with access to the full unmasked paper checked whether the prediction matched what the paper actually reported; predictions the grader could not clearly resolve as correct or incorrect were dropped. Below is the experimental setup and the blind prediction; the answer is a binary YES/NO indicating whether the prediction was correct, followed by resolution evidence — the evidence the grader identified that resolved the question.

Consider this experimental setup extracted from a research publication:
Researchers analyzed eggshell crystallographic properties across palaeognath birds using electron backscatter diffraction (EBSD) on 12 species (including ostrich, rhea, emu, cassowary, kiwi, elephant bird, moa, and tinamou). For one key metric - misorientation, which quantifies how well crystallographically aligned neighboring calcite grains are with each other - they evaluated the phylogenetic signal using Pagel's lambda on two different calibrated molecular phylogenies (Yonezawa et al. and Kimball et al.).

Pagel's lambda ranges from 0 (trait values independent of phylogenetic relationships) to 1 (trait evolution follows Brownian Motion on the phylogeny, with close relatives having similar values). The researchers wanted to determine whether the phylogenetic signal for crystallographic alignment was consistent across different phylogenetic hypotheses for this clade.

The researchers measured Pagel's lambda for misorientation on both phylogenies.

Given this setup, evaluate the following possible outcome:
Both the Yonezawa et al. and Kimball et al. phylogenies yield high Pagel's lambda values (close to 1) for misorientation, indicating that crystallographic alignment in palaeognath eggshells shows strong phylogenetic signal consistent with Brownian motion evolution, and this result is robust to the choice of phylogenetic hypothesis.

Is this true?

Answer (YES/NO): YES